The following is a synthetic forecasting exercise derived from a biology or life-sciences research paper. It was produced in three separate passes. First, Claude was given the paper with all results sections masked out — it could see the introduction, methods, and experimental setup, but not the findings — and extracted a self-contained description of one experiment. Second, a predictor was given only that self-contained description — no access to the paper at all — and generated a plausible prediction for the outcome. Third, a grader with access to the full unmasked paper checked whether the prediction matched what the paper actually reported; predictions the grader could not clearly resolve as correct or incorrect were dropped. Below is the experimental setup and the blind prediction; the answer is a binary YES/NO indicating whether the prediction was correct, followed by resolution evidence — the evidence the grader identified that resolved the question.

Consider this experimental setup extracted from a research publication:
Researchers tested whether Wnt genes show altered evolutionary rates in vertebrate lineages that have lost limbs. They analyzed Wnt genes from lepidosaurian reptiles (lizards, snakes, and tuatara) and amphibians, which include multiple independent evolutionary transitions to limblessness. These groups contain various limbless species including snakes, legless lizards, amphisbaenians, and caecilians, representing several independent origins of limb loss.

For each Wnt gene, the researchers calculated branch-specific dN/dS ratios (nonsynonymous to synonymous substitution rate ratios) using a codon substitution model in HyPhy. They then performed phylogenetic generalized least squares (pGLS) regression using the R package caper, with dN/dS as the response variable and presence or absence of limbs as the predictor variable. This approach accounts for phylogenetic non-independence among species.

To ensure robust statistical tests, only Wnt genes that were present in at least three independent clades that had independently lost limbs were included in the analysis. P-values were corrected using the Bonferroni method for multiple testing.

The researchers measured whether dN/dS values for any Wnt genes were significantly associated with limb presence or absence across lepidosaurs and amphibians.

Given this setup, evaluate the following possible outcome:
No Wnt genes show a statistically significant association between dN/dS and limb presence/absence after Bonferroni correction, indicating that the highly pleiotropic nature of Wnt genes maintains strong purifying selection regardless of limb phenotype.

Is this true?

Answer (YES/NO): NO